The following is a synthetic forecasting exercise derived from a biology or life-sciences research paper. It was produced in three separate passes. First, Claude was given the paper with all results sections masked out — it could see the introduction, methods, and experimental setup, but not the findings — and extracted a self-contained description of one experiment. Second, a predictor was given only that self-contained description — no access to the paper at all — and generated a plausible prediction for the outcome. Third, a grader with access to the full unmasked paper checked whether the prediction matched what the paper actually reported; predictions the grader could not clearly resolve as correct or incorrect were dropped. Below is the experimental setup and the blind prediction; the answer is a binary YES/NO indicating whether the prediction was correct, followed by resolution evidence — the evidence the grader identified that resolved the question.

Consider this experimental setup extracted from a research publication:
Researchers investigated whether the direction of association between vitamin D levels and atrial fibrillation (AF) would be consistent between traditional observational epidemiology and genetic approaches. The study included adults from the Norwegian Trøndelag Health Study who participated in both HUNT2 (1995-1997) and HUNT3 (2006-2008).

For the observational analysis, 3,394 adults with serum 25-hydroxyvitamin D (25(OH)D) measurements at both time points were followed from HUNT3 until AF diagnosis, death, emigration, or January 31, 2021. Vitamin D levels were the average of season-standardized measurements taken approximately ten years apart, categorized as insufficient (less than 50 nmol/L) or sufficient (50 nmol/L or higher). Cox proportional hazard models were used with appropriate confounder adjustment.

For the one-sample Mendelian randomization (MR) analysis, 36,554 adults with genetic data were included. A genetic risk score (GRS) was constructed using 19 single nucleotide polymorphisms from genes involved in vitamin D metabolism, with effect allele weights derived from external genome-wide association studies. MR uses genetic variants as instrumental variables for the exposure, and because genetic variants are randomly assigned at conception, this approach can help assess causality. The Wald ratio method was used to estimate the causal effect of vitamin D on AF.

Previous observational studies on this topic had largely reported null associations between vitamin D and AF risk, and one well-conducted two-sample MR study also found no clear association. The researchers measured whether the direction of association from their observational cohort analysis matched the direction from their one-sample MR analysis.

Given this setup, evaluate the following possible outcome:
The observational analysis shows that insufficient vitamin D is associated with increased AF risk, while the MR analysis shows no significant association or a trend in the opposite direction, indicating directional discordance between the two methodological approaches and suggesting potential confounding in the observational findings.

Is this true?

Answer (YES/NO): NO